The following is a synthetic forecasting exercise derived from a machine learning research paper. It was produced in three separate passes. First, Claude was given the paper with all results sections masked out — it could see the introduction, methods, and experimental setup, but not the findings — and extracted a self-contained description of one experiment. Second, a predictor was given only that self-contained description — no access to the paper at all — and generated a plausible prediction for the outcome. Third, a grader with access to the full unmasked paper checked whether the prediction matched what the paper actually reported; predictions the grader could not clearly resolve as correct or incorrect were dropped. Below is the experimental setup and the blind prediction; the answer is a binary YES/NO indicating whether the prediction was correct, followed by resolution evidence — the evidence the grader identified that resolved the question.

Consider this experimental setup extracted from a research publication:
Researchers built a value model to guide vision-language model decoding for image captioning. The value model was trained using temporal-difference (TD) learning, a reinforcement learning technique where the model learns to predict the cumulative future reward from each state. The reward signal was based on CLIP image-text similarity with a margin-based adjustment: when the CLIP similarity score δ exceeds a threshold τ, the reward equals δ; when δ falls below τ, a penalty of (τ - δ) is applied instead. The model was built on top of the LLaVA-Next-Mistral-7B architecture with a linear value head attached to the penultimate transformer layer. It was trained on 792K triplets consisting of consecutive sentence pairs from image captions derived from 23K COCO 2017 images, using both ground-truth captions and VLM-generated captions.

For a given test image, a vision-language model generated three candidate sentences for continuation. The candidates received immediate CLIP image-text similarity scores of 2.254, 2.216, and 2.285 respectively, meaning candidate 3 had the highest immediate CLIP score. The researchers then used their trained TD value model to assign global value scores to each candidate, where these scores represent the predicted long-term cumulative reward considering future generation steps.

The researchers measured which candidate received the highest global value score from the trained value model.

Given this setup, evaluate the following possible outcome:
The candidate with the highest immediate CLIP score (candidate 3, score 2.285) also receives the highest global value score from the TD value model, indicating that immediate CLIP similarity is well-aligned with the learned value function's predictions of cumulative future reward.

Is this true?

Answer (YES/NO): NO